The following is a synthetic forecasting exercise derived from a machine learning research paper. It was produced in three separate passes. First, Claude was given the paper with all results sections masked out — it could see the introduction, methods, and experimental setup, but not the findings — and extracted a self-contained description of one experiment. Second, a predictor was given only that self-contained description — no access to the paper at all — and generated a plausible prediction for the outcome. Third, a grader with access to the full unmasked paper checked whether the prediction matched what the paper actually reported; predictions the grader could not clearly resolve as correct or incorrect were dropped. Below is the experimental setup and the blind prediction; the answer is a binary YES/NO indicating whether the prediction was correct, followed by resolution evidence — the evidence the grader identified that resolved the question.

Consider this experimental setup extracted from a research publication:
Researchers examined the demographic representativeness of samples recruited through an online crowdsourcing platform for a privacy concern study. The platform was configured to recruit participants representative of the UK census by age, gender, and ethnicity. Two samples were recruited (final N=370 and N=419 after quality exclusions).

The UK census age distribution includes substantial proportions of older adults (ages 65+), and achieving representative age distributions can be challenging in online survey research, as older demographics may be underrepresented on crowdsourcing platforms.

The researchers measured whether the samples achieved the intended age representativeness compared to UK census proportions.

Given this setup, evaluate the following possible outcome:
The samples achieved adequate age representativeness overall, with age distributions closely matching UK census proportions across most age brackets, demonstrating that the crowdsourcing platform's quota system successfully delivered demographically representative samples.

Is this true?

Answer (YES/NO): NO